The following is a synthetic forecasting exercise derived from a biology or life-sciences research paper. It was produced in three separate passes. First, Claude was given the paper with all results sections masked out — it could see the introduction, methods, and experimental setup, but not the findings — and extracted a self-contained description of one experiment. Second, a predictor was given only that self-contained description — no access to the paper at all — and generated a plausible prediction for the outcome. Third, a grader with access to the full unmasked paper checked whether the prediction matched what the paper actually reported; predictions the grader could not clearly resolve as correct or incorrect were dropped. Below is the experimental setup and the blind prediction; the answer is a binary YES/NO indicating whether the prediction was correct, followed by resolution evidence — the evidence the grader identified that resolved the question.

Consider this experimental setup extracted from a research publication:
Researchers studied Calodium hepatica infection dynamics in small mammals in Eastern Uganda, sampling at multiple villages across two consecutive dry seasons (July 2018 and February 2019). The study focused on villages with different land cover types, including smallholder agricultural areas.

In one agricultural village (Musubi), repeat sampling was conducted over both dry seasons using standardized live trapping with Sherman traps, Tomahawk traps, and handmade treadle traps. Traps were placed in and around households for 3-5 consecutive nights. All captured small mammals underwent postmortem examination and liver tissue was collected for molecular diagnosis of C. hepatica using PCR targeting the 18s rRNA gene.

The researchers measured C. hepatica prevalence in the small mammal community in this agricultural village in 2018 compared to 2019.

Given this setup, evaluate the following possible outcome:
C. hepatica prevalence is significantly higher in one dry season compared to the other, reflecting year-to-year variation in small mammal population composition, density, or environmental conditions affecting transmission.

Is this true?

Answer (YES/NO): YES